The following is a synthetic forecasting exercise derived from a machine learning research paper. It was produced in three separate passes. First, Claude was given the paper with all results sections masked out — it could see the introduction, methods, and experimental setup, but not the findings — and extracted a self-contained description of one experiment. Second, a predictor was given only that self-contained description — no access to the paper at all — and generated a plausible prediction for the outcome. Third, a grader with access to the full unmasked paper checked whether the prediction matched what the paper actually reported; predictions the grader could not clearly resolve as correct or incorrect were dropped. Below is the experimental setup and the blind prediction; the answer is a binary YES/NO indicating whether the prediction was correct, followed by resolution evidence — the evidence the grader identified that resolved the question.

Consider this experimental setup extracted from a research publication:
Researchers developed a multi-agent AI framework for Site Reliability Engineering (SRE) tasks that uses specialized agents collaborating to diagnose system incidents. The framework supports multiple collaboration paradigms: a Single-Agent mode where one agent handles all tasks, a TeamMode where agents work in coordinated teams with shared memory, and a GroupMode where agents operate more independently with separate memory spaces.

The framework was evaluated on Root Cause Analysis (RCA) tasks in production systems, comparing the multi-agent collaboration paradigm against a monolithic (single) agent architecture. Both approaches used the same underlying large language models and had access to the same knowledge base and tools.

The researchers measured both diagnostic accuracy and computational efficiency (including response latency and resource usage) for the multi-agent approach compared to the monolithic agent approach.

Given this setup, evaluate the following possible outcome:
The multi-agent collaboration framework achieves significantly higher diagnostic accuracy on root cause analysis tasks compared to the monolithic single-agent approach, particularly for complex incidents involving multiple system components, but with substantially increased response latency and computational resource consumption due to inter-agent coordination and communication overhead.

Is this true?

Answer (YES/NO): YES